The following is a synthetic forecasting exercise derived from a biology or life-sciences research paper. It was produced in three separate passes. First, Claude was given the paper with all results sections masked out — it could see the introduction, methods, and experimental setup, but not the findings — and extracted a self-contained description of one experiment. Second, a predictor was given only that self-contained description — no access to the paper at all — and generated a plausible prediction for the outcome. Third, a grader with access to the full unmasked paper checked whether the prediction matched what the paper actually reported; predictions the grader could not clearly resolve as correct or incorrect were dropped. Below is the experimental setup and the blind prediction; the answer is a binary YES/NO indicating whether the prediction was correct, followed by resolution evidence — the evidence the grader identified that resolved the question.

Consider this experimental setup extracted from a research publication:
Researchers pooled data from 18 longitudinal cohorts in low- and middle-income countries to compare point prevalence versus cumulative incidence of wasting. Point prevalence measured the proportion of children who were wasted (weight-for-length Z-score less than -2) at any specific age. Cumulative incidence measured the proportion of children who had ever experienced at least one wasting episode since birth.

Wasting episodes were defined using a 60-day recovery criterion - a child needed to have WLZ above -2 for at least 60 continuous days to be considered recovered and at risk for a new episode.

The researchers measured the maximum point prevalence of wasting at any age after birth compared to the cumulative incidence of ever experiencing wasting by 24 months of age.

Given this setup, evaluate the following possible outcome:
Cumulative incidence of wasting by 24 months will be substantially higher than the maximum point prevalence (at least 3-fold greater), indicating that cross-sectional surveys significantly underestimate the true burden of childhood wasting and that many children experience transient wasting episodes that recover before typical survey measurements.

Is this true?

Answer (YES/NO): YES